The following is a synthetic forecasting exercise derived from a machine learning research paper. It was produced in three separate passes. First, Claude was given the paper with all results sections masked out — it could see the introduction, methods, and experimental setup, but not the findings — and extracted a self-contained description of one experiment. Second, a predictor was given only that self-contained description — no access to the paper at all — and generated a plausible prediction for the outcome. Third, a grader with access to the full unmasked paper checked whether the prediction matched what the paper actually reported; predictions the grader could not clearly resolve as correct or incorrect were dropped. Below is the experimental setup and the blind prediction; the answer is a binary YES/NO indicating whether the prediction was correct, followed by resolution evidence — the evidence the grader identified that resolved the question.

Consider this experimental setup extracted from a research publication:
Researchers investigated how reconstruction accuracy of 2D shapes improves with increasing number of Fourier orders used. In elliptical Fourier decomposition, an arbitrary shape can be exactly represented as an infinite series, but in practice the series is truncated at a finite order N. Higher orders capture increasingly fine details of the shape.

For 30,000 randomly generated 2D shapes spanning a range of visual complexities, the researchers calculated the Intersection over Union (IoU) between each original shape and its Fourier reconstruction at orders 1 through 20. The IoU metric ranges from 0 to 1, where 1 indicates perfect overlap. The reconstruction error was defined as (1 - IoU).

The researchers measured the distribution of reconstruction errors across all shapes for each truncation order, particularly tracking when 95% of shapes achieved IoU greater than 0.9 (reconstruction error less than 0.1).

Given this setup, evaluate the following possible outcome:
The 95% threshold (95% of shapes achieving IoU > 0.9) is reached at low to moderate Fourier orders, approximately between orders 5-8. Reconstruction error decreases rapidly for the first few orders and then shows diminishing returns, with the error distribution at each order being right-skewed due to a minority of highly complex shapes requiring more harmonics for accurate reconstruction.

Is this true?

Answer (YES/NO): NO